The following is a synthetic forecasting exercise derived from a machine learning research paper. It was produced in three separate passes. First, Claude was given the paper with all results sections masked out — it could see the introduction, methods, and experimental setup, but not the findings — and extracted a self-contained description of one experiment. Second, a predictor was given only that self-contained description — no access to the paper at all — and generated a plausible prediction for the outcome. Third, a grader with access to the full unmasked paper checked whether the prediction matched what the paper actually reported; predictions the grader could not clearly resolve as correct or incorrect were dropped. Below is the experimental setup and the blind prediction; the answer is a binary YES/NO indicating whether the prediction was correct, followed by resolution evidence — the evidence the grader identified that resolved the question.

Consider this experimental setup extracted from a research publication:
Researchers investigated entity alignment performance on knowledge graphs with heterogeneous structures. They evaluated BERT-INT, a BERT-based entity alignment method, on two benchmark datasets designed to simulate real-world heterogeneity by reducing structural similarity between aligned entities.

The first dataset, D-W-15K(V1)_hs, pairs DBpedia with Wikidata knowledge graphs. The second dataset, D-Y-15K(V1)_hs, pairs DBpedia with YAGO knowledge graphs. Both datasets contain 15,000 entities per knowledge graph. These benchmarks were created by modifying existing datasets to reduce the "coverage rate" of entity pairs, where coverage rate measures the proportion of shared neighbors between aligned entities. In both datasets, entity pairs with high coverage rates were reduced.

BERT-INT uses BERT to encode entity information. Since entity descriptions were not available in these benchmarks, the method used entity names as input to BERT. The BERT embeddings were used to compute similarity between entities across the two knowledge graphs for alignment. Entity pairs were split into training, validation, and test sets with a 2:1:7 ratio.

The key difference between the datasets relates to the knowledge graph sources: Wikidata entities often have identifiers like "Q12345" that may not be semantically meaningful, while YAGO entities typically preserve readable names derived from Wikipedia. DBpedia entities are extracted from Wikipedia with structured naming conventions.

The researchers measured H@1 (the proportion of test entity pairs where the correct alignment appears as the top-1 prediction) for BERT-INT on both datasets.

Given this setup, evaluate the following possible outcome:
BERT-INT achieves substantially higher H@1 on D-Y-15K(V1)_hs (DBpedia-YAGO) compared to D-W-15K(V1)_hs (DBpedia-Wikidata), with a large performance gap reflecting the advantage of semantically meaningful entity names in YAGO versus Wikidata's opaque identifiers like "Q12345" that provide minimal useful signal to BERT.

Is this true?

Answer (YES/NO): YES